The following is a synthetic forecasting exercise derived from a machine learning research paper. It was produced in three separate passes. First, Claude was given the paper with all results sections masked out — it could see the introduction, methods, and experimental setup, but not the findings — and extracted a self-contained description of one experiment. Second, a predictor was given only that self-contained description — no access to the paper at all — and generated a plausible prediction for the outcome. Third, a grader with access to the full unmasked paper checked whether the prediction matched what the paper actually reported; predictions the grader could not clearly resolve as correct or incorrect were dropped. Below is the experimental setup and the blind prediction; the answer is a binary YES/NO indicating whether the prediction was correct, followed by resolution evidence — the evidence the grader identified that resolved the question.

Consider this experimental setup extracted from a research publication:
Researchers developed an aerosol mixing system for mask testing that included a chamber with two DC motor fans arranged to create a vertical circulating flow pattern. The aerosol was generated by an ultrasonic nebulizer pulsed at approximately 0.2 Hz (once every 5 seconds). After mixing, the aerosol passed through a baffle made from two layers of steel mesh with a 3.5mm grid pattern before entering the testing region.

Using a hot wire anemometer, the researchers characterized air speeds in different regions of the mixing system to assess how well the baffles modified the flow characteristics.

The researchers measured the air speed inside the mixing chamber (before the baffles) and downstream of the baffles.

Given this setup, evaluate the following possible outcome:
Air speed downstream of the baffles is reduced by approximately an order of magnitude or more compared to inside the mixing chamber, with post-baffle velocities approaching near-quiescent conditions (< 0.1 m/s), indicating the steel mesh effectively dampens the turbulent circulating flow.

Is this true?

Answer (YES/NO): YES